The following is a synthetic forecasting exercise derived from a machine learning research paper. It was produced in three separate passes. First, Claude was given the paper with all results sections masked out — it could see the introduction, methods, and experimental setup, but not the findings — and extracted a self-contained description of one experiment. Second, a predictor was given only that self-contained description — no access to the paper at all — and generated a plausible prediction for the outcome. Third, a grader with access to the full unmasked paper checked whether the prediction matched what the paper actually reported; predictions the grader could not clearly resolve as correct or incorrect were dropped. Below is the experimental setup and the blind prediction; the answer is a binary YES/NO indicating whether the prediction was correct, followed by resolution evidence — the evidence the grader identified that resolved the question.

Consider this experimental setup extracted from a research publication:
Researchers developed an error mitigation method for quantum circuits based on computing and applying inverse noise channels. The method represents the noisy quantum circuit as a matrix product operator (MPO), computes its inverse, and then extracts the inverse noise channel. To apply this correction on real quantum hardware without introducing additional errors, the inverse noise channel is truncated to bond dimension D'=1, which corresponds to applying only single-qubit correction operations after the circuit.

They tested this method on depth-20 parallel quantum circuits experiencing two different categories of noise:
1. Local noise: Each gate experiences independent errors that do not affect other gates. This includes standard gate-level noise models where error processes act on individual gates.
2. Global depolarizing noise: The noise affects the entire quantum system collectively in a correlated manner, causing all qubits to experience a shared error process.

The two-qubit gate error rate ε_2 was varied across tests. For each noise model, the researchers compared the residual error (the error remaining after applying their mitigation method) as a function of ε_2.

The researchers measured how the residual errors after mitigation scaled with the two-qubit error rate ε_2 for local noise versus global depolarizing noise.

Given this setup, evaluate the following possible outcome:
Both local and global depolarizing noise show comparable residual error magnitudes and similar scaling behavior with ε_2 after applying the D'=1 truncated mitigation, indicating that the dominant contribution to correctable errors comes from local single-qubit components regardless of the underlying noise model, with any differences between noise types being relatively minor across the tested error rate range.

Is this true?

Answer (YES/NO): YES